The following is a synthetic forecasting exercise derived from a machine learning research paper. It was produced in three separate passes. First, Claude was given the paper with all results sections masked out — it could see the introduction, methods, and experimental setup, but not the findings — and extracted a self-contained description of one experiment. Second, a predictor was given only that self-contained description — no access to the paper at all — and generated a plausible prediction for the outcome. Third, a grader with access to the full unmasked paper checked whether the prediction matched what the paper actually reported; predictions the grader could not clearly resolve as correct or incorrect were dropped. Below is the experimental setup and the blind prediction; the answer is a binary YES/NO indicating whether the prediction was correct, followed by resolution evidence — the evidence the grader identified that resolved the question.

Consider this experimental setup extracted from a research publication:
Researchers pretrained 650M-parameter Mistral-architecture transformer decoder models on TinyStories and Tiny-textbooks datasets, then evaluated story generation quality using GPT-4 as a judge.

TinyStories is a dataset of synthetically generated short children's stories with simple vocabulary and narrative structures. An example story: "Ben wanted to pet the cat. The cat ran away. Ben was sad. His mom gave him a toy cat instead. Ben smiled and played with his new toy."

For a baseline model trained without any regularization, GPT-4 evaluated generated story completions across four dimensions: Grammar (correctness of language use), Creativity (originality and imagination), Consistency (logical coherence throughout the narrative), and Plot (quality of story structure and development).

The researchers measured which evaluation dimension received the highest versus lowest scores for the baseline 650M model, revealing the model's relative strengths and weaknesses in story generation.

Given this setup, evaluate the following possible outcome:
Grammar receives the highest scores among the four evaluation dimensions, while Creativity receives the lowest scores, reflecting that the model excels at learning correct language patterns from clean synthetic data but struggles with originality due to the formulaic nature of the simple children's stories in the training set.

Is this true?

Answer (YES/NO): NO